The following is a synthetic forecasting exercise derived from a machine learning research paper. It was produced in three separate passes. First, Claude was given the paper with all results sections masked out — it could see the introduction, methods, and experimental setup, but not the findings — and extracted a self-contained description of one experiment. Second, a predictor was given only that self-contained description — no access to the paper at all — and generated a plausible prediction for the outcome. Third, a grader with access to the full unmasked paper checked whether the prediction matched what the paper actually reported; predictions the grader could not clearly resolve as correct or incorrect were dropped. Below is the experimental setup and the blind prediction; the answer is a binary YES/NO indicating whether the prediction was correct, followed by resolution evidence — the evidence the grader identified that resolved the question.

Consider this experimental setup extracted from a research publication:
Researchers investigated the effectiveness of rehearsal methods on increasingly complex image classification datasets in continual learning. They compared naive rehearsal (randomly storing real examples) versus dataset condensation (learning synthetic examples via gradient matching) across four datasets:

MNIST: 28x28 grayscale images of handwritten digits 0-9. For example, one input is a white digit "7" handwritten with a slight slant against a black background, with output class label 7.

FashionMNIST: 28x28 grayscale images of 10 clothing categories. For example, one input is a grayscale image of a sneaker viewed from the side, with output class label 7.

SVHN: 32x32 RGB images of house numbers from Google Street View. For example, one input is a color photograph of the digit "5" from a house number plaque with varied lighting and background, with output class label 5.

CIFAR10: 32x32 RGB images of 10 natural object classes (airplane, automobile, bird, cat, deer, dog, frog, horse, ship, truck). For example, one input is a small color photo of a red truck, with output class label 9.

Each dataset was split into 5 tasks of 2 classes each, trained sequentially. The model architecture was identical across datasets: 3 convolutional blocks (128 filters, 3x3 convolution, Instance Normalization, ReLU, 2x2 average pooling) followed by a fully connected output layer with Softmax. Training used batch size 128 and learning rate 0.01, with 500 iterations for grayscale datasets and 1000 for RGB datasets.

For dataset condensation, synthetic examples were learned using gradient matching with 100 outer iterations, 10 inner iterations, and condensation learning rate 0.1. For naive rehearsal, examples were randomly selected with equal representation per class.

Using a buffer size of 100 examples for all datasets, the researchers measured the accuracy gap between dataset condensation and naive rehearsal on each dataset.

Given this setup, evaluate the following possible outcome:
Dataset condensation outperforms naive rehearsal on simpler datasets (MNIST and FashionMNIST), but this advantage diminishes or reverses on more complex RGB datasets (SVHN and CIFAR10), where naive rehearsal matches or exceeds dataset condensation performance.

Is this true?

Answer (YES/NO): NO